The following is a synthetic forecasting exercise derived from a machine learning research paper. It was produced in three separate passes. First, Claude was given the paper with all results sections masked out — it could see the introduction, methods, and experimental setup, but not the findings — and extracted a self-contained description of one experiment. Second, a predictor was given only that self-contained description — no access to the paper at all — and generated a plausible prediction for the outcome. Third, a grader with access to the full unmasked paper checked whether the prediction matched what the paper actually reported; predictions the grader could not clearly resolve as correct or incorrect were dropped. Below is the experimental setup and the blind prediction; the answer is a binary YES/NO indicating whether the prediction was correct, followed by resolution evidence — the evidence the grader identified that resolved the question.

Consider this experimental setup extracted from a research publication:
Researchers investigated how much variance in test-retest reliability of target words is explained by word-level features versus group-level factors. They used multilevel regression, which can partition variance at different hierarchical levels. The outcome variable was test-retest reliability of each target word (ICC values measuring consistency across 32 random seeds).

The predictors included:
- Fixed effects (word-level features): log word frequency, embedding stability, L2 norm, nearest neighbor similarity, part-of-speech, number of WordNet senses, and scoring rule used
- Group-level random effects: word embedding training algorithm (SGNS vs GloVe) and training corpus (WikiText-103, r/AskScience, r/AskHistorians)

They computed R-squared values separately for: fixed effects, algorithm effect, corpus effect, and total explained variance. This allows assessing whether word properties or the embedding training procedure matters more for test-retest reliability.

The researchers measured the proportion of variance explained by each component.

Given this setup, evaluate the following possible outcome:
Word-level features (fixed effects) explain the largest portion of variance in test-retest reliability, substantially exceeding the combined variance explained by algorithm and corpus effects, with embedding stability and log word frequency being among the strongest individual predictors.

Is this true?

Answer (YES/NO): NO